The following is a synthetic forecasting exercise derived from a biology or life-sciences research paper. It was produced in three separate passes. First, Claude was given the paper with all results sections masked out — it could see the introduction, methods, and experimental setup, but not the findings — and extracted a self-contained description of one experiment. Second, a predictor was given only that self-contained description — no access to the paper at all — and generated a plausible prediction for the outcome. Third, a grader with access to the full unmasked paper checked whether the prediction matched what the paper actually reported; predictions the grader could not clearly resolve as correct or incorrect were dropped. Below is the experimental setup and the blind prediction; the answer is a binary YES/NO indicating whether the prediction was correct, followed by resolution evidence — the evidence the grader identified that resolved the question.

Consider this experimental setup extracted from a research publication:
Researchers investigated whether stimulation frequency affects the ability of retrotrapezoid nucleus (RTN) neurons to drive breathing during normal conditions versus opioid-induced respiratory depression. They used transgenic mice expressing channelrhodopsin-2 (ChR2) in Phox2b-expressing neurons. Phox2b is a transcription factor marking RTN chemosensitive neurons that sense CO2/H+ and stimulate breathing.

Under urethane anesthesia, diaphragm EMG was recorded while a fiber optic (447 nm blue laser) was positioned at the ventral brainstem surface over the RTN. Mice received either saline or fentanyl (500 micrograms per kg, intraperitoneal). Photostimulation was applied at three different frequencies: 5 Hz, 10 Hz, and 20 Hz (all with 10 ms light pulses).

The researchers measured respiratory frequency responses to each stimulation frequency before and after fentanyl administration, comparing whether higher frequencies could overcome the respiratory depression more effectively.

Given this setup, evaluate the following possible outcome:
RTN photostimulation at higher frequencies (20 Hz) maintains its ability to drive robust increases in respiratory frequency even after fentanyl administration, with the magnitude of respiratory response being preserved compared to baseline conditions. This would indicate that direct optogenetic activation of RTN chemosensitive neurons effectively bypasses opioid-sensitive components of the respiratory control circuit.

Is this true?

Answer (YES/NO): NO